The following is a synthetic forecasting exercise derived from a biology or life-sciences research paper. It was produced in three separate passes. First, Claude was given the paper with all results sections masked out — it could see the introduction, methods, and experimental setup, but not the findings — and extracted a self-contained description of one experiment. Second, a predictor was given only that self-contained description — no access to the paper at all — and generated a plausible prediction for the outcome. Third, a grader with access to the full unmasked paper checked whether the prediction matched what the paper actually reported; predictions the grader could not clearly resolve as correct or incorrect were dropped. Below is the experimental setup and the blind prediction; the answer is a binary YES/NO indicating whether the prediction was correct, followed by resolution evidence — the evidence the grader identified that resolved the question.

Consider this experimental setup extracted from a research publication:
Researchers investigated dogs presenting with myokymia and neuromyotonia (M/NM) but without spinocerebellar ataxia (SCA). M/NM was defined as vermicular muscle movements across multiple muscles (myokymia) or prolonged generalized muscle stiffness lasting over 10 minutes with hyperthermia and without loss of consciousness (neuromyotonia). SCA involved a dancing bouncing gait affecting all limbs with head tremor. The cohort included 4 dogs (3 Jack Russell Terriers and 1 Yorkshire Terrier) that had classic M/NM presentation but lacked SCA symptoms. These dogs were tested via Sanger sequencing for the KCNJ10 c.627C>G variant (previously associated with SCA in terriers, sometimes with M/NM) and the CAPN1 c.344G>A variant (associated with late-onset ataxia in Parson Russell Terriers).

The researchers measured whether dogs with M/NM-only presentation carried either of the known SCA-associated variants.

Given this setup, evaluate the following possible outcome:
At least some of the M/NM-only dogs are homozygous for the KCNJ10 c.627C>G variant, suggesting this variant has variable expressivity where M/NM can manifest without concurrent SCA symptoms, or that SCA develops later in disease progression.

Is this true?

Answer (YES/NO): NO